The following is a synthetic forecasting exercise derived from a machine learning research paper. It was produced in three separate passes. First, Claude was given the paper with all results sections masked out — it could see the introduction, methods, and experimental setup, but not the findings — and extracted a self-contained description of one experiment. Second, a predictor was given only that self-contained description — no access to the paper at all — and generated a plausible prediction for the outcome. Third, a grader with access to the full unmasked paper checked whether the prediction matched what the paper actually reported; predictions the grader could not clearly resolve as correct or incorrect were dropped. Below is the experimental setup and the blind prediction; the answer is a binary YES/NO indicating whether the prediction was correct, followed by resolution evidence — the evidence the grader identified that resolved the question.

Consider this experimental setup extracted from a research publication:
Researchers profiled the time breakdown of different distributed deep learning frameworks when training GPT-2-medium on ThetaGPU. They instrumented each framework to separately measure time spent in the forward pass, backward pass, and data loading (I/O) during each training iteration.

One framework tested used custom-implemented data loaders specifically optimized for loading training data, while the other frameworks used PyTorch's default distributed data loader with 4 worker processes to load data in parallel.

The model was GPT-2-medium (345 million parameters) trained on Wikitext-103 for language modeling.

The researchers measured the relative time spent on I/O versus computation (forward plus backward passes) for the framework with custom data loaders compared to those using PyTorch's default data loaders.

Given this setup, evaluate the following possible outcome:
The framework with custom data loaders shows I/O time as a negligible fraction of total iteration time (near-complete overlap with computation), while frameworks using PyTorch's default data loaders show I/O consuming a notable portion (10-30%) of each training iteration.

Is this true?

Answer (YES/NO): NO